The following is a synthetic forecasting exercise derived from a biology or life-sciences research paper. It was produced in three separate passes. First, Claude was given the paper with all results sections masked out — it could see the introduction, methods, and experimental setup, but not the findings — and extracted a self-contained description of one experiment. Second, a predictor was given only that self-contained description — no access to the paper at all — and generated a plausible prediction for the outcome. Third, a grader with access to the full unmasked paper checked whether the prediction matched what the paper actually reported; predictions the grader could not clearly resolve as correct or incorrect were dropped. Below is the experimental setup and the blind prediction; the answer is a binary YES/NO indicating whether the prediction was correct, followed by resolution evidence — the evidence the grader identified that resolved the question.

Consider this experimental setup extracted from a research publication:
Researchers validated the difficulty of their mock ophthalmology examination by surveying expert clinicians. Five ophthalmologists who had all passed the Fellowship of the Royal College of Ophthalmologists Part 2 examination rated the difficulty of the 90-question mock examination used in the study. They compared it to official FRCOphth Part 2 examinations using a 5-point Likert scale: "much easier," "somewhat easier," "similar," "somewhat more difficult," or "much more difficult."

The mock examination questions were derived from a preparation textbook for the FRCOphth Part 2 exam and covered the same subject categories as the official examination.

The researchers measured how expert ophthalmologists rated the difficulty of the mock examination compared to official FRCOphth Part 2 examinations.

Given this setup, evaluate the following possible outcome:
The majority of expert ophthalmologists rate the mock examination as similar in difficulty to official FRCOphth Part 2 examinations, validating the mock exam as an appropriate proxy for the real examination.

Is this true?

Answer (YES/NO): YES